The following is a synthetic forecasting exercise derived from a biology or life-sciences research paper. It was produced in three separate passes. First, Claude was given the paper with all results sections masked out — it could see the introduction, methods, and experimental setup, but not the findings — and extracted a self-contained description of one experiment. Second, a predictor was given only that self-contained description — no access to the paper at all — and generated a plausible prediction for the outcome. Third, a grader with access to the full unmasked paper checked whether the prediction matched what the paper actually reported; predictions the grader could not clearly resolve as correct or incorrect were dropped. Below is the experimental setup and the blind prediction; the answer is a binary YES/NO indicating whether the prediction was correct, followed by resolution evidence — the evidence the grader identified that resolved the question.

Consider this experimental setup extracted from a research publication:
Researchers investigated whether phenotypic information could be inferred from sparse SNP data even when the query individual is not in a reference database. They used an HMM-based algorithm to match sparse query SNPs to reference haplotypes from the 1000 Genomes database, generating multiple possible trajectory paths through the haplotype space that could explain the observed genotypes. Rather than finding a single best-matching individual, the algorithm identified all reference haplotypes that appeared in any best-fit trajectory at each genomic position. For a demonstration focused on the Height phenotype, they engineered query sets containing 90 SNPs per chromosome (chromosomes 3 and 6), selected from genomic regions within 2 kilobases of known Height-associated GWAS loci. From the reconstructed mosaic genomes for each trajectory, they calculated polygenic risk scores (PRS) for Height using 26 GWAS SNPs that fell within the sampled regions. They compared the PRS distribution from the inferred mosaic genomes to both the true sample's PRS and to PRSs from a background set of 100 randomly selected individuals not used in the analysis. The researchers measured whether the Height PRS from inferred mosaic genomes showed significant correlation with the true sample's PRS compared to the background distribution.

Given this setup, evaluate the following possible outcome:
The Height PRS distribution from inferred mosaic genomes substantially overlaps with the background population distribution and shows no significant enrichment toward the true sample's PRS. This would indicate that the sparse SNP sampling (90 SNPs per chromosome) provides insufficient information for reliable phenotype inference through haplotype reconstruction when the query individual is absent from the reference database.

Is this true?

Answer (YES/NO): NO